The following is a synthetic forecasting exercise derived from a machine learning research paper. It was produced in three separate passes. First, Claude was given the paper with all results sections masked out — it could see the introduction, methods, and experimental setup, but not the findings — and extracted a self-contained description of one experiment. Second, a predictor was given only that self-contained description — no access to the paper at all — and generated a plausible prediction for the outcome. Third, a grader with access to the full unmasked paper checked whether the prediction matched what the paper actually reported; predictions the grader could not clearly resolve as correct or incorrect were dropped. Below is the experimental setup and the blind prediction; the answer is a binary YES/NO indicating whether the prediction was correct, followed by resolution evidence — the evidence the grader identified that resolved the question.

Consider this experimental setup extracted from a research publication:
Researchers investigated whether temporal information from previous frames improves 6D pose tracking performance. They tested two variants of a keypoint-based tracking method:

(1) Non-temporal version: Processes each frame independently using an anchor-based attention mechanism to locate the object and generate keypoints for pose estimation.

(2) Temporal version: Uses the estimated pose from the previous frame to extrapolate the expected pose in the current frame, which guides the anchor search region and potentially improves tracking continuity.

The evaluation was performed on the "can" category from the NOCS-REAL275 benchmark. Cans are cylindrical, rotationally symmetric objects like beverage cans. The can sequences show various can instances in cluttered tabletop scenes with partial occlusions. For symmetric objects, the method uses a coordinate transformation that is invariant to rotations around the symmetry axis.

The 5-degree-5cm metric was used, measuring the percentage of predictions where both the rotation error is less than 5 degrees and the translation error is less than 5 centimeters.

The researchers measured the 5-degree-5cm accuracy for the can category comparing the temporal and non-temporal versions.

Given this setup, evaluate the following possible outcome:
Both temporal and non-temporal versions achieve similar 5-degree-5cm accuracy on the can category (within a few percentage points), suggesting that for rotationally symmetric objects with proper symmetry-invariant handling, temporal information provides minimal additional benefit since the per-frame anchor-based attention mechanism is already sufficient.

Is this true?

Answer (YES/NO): NO